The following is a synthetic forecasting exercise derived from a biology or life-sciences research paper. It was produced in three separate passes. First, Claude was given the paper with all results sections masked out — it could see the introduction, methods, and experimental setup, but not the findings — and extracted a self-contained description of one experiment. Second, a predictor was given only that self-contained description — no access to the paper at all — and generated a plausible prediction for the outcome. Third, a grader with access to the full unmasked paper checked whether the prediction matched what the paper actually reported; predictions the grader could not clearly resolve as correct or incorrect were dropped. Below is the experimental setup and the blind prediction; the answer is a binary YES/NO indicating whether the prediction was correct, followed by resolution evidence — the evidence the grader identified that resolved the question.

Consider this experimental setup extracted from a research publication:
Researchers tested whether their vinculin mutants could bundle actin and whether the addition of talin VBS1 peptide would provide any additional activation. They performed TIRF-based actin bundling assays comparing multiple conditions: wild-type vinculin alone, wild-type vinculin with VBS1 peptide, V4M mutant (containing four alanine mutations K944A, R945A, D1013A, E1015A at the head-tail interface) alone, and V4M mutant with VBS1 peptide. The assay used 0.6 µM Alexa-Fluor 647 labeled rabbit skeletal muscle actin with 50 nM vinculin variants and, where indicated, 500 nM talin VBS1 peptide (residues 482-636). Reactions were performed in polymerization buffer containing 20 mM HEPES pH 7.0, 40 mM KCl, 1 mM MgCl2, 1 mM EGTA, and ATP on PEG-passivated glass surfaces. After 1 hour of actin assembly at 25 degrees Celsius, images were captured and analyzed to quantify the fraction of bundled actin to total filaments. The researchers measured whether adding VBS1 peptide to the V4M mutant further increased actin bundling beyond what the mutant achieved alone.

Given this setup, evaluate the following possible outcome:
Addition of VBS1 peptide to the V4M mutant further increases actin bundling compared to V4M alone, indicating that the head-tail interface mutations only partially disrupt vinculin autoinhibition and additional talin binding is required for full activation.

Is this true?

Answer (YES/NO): YES